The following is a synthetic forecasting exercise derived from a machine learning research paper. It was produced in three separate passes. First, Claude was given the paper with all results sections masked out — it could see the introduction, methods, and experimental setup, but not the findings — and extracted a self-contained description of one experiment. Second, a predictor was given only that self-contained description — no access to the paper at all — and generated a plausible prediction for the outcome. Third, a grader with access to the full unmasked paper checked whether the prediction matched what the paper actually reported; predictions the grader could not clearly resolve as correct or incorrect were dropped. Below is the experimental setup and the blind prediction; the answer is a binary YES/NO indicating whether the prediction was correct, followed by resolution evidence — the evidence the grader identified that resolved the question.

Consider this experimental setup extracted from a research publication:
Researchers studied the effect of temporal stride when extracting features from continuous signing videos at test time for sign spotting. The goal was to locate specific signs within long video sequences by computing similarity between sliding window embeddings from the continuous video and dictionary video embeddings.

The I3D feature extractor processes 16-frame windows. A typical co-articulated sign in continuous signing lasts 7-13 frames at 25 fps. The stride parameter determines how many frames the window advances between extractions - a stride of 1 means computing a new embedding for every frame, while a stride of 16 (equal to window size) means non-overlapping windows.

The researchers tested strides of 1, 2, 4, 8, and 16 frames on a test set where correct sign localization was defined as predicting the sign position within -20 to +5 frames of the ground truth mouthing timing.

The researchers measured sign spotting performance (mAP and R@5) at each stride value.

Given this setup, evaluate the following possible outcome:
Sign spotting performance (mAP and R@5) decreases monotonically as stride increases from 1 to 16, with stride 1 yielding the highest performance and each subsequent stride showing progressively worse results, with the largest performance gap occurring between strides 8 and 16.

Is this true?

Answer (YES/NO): NO